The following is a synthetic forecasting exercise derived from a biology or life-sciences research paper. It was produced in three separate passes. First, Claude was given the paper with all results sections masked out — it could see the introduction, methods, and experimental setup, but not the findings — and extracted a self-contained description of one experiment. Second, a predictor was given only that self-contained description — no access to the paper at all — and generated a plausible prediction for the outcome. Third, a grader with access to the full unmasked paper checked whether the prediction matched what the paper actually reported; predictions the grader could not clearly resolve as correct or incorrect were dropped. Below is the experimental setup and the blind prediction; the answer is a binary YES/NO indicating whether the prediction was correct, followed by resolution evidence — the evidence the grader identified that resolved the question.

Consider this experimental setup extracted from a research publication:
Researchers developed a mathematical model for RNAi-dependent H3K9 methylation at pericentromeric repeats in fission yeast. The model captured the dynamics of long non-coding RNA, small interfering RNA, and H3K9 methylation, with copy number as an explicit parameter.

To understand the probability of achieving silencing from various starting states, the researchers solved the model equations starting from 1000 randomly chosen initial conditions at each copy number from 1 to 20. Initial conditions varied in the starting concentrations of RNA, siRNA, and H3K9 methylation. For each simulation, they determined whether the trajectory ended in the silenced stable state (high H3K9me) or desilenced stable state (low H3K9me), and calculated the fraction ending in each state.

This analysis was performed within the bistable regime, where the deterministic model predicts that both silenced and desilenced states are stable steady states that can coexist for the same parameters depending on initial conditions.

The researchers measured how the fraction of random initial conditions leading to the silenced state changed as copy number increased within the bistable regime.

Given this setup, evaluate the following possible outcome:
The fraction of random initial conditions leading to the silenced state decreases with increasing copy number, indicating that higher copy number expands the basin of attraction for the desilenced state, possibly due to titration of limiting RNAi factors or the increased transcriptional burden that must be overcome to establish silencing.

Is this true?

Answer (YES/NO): NO